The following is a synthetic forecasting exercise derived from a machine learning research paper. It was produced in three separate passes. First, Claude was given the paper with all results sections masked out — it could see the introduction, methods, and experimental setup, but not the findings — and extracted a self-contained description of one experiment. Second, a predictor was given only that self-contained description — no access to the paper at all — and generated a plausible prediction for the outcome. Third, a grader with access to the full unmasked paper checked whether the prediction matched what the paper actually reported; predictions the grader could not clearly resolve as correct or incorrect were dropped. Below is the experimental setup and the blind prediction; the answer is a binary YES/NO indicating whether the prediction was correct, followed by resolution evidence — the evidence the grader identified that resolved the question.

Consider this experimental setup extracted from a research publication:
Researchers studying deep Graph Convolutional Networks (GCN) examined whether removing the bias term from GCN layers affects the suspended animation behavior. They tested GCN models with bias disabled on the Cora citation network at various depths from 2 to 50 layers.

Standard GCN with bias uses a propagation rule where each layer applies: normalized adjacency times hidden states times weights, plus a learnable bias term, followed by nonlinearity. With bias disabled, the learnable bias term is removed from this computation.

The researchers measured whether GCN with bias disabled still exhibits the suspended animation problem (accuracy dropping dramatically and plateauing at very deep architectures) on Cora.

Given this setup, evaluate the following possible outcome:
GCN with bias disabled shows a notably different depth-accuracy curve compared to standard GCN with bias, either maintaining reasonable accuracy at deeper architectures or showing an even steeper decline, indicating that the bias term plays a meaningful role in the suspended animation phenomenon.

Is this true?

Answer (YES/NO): NO